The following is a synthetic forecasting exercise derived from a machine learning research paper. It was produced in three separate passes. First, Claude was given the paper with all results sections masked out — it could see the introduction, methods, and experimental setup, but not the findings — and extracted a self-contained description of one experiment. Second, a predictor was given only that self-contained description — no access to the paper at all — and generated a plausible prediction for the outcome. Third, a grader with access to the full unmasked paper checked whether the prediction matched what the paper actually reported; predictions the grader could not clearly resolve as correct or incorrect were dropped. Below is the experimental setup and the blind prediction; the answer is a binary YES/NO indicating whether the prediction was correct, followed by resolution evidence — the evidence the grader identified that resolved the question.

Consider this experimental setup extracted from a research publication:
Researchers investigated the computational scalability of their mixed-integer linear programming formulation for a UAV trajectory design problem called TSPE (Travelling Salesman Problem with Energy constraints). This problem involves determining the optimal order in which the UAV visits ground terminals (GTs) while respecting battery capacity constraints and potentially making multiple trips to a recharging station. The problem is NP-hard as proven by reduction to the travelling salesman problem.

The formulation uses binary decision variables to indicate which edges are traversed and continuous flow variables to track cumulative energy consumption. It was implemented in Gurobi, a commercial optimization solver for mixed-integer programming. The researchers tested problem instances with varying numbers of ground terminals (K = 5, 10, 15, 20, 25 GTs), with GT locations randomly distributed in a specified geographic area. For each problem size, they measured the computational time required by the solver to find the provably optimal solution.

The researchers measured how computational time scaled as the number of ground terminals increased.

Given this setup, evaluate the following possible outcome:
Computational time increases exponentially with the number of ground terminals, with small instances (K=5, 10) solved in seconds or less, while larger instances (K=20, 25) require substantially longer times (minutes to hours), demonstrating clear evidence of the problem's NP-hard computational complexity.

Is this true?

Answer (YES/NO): NO